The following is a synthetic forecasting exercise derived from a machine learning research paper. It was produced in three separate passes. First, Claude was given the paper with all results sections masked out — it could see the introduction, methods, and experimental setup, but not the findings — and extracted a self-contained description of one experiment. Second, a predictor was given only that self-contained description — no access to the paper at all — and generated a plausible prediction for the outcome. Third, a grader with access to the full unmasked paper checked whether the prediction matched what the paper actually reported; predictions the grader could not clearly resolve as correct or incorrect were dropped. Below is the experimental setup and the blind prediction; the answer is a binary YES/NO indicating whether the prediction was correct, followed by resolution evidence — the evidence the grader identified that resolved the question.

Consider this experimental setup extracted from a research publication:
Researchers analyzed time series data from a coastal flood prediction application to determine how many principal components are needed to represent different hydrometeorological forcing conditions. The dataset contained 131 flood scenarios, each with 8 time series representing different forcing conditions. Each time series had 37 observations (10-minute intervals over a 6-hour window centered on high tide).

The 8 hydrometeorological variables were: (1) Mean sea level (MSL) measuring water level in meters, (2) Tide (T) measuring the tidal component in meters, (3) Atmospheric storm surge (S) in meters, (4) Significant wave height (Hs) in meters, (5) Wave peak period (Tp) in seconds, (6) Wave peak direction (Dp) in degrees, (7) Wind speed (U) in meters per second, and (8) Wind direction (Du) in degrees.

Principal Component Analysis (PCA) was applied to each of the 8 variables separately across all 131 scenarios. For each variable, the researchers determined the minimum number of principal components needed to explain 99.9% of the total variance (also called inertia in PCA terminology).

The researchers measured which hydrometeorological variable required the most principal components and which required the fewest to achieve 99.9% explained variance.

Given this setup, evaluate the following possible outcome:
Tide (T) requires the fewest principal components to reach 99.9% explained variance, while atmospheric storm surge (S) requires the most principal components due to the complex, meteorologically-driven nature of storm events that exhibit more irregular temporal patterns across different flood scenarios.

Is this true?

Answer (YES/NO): NO